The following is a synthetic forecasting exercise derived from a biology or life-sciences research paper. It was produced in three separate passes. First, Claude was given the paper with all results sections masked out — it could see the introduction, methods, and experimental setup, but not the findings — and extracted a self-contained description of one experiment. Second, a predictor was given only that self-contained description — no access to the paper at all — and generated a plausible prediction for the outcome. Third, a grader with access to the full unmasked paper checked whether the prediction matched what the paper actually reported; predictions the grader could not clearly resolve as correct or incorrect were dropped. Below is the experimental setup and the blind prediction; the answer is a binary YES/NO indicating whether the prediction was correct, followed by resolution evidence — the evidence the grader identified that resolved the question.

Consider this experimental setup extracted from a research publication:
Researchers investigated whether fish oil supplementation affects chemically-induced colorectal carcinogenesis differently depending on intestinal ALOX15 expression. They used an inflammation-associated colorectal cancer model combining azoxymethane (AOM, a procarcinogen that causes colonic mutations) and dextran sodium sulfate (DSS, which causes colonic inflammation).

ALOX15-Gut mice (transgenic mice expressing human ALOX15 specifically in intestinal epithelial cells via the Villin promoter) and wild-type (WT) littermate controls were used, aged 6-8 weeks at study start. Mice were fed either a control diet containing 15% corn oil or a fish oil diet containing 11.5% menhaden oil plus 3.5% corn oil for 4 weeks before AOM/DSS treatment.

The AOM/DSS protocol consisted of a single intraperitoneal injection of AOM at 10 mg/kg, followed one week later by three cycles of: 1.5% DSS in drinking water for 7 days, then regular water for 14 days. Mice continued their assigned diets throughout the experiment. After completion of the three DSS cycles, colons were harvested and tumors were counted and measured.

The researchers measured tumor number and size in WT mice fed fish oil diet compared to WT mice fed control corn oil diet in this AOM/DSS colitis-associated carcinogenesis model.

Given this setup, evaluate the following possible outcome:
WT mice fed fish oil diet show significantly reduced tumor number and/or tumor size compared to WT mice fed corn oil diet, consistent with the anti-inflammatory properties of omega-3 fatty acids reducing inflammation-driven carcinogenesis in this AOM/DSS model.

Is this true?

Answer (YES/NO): NO